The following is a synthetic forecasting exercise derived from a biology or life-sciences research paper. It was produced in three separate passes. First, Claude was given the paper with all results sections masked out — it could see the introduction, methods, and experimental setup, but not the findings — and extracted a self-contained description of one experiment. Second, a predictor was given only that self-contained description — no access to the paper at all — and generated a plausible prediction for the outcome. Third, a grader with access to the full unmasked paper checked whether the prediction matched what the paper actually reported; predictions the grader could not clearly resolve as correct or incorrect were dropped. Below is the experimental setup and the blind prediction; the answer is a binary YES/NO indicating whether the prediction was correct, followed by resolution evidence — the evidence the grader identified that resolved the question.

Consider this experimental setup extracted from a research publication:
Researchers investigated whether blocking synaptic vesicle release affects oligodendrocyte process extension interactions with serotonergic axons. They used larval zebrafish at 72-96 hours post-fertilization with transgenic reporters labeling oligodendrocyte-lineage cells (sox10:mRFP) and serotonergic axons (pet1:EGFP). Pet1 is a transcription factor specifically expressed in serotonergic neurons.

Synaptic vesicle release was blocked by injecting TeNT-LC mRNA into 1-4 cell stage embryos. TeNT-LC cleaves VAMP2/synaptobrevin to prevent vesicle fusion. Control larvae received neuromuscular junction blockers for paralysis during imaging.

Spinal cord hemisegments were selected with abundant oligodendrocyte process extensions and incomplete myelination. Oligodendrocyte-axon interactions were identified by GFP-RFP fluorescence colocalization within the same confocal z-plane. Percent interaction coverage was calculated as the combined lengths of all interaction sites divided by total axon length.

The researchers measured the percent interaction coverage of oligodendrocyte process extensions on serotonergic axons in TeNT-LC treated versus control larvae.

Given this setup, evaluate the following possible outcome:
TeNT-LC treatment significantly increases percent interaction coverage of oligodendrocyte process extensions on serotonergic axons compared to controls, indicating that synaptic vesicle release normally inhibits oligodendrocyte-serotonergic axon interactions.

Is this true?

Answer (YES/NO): NO